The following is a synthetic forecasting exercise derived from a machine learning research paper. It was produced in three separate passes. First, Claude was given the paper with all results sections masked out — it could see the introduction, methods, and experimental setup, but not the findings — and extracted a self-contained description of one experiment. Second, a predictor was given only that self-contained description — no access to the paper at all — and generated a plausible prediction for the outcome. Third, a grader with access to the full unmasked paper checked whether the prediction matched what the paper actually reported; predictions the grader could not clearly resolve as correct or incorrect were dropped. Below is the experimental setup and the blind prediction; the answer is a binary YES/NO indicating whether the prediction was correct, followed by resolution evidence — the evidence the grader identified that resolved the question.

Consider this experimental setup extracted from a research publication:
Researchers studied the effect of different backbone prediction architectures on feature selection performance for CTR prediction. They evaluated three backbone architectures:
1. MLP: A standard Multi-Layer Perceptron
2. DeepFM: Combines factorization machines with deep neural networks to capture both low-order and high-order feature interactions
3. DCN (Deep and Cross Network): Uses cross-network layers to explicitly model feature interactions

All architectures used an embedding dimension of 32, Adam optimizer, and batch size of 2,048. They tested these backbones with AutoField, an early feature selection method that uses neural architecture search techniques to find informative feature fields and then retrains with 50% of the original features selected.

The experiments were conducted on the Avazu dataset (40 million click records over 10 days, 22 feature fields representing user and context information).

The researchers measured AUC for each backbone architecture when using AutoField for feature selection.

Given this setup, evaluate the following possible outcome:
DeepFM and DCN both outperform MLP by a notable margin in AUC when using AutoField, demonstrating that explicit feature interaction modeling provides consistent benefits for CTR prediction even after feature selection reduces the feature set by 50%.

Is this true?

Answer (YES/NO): NO